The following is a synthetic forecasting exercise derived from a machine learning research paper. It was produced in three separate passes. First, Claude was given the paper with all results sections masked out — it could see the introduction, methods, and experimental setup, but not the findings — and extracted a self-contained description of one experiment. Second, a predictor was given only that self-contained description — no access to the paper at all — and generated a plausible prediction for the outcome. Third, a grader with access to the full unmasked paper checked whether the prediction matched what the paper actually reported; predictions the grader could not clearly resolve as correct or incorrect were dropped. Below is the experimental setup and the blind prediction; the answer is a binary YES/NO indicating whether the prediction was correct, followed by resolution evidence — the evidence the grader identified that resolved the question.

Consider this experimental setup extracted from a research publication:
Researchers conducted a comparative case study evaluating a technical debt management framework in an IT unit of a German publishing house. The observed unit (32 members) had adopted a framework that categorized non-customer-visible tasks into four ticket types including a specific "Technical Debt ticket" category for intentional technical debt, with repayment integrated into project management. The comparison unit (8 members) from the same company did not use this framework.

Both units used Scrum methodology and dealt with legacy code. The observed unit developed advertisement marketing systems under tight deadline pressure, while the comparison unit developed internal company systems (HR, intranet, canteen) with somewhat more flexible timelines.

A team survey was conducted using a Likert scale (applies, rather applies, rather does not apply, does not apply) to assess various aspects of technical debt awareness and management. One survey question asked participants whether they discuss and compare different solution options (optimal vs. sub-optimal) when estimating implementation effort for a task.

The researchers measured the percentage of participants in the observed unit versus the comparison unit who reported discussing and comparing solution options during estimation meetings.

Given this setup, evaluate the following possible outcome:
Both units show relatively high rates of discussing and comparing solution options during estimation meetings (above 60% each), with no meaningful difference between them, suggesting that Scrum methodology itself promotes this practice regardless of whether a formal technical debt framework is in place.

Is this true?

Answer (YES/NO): NO